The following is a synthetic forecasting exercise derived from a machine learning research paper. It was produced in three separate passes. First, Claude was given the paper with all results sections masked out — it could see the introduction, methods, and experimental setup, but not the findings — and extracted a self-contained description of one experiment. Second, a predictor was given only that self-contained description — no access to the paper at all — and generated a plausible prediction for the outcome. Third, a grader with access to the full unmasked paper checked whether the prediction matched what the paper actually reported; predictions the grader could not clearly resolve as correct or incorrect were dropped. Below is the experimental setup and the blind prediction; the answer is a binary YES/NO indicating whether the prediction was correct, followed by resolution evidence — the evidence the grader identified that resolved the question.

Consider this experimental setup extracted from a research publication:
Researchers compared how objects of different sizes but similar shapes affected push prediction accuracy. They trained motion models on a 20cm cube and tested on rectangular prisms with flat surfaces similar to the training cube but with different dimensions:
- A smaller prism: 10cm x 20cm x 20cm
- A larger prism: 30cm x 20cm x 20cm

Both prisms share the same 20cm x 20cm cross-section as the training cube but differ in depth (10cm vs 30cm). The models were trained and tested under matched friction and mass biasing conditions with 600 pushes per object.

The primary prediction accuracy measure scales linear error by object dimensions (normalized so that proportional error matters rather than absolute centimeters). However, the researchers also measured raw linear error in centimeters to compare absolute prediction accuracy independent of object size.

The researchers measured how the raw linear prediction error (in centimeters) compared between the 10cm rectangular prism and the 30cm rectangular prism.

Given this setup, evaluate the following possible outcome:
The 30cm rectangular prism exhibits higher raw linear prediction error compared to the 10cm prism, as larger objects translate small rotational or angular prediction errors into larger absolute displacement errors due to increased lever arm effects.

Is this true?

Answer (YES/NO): YES